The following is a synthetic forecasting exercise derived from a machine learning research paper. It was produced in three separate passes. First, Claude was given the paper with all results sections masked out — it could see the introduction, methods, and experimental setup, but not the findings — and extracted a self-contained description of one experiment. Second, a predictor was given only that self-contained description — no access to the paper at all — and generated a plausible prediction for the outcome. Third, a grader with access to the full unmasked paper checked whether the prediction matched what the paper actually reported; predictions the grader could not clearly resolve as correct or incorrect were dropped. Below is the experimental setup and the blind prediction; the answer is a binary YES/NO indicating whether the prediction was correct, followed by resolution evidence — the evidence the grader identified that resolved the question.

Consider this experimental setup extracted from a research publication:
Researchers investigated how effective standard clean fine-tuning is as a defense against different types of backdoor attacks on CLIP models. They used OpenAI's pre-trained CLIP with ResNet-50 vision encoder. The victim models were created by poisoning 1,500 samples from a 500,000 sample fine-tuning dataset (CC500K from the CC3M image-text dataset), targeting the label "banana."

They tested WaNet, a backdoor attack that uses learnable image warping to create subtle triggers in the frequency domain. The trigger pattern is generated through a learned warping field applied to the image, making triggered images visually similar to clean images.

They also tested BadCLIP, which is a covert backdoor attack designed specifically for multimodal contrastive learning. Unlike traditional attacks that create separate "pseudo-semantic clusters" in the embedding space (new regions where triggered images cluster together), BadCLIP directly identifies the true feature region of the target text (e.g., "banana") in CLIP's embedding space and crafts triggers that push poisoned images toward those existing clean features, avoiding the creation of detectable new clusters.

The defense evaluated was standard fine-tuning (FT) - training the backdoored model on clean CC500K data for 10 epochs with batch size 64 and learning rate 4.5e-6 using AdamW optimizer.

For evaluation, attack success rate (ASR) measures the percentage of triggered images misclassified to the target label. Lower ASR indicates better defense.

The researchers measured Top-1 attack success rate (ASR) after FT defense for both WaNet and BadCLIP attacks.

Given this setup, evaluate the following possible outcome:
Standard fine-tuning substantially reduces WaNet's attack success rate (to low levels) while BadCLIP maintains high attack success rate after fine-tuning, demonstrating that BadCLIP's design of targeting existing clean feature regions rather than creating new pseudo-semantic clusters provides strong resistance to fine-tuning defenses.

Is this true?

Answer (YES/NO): YES